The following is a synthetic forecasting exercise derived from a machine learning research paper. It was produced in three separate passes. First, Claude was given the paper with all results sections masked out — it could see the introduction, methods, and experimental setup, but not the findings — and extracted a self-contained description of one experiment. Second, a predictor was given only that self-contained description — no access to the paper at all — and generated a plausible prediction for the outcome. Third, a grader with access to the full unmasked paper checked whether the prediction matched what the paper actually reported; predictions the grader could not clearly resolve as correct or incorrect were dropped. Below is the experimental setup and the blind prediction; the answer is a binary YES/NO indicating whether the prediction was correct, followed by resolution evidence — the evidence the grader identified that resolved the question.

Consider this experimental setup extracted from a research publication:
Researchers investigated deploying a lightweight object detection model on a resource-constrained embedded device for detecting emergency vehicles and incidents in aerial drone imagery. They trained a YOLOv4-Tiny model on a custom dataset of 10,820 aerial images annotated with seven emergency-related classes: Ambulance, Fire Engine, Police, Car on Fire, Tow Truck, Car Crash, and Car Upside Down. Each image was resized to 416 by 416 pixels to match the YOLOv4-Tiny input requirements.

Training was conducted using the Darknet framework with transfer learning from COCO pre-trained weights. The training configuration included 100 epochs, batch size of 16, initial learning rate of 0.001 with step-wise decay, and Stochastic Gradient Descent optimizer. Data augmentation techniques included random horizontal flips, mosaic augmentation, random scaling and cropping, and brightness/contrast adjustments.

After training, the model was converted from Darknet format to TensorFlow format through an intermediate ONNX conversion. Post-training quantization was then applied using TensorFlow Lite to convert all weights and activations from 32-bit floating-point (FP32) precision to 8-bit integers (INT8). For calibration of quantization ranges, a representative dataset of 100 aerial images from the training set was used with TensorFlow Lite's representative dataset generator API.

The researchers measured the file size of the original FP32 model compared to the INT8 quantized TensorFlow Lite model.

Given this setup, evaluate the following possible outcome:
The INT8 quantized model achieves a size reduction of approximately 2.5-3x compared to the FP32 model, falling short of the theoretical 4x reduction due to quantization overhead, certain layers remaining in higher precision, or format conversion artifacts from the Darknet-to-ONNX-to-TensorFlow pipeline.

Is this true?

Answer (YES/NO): NO